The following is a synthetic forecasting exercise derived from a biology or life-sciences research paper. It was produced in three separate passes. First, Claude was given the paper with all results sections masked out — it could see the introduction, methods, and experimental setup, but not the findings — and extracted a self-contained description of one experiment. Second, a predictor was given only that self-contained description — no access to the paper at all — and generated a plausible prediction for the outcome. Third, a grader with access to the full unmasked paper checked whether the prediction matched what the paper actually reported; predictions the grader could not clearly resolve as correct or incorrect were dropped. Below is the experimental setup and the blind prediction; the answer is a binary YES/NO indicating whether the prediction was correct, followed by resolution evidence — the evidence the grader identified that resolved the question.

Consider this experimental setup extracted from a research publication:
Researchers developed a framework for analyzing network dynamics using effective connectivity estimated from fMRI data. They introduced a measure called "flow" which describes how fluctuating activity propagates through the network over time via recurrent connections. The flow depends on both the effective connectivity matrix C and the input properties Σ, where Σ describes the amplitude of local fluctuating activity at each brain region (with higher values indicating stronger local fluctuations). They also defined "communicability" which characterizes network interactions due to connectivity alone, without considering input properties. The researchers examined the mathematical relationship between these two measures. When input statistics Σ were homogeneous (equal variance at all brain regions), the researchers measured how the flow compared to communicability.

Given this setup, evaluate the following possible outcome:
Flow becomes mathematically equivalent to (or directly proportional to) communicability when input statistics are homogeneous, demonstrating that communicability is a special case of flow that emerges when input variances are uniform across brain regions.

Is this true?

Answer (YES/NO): YES